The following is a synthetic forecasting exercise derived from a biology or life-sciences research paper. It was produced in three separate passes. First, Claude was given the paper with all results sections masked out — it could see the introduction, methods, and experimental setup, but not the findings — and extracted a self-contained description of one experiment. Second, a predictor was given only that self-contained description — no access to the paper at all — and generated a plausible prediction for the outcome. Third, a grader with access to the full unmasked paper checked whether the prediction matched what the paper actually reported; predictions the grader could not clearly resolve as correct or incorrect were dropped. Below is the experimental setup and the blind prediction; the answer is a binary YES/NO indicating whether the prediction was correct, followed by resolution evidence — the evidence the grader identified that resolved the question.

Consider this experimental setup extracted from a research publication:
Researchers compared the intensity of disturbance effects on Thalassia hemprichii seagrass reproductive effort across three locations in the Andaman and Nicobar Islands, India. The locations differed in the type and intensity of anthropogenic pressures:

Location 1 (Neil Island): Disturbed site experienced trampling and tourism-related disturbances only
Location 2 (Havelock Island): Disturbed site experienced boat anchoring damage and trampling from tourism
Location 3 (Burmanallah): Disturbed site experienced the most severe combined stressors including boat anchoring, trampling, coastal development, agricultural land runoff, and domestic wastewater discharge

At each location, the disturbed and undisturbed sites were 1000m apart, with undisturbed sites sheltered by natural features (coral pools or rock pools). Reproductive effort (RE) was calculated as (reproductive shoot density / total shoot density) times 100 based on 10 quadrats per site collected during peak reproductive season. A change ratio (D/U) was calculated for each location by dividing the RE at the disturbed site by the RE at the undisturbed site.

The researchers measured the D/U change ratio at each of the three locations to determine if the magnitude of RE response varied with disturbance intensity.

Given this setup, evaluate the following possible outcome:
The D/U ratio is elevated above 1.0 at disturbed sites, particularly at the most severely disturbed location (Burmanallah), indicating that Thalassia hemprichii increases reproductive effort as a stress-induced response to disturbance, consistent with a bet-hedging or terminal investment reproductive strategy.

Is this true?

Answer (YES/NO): NO